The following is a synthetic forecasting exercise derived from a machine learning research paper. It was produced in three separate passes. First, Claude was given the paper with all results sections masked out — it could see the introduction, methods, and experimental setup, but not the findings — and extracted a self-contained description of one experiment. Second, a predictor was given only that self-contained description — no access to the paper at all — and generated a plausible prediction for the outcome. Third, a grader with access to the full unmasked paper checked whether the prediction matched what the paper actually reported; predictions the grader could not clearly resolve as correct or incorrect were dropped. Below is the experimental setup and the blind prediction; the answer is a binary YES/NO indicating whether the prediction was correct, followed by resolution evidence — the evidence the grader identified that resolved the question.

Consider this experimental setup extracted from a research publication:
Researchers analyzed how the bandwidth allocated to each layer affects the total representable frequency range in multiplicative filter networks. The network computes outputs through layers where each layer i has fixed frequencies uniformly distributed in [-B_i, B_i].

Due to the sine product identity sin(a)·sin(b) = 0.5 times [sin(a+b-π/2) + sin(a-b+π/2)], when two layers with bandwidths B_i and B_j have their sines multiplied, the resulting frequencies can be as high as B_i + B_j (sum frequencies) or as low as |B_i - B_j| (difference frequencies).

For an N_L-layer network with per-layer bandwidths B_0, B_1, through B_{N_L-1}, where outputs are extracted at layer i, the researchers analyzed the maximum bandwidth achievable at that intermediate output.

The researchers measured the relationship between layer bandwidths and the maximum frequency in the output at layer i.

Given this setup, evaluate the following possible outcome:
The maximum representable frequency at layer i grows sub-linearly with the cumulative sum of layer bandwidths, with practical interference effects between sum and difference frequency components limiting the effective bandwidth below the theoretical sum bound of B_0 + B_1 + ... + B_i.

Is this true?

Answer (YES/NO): NO